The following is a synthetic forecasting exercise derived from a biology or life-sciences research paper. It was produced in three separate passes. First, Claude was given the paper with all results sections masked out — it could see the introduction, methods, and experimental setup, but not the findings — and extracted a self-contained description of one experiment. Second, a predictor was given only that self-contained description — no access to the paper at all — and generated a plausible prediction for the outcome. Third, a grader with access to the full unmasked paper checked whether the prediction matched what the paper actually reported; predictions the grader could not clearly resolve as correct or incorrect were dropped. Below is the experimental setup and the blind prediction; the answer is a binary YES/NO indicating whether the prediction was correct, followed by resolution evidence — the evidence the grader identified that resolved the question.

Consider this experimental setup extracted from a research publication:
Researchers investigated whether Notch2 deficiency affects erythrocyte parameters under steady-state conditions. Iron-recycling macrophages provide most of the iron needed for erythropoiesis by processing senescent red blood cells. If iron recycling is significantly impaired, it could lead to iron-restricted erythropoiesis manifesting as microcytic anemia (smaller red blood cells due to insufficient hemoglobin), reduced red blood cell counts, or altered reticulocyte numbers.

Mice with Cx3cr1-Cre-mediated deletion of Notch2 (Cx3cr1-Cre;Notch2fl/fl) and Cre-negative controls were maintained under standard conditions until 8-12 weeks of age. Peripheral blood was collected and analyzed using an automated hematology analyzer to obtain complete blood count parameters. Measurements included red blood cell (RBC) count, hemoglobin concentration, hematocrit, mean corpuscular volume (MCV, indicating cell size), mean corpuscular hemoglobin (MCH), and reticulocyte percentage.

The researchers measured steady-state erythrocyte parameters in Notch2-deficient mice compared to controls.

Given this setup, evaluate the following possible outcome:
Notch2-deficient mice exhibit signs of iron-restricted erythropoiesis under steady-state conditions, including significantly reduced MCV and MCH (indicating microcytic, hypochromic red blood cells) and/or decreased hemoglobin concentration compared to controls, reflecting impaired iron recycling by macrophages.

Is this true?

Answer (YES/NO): NO